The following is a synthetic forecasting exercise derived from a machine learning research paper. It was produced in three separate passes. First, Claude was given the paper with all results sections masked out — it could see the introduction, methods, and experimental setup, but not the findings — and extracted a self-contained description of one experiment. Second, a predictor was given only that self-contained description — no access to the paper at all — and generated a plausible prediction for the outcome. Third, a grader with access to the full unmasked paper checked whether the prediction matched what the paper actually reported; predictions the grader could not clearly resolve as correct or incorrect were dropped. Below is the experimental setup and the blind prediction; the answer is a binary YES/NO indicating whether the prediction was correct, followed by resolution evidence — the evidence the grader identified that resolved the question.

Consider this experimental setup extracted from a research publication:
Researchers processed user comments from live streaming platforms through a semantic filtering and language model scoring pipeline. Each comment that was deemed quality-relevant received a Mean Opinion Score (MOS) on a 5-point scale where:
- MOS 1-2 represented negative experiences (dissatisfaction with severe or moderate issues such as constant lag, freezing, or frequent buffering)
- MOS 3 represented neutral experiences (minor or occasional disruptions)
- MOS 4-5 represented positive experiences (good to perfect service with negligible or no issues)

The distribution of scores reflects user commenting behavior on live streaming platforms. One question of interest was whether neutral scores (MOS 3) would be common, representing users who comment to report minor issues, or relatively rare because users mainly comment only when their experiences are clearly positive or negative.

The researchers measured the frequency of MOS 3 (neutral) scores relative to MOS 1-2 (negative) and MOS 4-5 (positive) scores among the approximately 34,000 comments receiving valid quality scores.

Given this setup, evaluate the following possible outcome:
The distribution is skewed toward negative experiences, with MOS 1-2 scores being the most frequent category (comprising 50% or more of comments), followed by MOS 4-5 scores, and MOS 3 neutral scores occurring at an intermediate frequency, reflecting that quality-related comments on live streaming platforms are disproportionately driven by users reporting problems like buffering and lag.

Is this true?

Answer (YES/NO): NO